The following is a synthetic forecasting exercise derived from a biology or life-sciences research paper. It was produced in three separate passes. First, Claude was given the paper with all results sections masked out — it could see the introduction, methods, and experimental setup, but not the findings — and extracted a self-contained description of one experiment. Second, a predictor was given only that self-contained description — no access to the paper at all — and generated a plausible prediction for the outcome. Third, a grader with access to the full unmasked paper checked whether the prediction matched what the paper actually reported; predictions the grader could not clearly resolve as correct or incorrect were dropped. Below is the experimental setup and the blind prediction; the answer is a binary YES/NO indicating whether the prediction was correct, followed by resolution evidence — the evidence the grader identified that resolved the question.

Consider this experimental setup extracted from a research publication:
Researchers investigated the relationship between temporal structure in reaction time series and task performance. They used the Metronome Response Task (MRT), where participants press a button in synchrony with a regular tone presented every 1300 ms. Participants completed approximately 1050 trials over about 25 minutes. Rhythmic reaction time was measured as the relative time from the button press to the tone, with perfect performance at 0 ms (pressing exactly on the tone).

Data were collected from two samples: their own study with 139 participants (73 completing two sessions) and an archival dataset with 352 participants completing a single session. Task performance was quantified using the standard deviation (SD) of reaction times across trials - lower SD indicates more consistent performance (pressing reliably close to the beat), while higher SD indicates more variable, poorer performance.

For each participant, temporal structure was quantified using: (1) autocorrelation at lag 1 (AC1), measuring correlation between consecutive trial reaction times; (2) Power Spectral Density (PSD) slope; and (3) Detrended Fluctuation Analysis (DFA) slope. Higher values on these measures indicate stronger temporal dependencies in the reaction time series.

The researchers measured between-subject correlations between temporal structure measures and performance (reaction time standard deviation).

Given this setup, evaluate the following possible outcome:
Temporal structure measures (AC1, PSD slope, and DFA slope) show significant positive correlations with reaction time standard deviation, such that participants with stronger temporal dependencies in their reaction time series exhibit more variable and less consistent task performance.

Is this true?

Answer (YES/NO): YES